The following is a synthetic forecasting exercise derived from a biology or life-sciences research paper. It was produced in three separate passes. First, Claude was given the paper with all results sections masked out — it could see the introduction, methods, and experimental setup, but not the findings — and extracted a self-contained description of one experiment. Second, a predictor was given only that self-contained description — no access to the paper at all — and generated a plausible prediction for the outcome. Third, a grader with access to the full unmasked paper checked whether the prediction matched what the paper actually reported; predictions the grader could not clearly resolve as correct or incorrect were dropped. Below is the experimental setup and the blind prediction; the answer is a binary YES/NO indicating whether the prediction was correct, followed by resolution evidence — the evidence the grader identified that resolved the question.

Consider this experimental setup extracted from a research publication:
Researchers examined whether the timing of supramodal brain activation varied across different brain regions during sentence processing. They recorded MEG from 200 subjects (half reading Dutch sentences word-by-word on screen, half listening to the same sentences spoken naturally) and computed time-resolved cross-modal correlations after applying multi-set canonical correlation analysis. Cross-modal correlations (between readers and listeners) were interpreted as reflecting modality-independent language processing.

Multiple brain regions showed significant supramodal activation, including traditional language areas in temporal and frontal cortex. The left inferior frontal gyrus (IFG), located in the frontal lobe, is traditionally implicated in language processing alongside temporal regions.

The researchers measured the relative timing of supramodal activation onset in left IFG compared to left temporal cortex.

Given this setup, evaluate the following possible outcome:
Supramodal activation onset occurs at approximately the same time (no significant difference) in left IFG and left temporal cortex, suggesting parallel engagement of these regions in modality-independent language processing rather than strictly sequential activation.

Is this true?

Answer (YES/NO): YES